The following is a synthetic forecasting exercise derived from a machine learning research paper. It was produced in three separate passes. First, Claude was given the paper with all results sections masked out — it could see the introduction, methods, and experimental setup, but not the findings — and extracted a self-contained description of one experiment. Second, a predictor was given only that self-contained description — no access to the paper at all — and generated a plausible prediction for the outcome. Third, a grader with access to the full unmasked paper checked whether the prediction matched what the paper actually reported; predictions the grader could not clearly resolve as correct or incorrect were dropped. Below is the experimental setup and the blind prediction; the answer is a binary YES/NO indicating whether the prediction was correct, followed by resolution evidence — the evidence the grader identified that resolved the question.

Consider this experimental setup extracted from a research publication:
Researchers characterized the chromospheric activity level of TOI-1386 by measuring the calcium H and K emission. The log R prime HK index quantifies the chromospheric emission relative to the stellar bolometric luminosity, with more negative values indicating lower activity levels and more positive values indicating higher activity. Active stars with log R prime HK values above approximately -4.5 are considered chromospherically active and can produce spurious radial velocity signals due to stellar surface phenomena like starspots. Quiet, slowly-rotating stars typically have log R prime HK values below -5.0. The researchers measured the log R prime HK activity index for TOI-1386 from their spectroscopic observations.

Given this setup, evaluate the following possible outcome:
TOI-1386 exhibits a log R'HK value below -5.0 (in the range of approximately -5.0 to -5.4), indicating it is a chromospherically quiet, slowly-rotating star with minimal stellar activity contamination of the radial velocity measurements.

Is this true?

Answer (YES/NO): NO